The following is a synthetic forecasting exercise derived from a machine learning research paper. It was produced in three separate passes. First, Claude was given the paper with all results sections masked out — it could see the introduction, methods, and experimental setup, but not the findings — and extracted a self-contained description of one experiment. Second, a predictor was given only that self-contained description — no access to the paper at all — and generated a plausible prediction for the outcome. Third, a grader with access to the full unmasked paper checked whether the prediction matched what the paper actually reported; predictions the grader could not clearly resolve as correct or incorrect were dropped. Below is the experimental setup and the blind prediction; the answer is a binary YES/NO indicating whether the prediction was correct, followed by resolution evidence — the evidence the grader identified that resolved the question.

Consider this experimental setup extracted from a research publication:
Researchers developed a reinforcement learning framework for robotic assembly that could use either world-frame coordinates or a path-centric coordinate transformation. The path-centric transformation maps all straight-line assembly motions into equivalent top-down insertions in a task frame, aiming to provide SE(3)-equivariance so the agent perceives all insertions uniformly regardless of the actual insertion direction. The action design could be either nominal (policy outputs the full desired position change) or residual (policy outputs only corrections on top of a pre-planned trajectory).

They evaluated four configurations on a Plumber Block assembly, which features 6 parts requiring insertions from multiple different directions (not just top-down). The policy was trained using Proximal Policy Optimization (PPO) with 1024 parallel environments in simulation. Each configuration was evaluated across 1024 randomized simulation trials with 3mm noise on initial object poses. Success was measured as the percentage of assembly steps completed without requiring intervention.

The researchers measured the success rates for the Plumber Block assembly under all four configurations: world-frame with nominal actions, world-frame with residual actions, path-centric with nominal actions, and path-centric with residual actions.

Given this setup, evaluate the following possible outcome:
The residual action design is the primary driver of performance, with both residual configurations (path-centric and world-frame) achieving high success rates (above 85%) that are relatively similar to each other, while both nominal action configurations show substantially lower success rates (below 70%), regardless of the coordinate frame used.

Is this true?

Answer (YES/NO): NO